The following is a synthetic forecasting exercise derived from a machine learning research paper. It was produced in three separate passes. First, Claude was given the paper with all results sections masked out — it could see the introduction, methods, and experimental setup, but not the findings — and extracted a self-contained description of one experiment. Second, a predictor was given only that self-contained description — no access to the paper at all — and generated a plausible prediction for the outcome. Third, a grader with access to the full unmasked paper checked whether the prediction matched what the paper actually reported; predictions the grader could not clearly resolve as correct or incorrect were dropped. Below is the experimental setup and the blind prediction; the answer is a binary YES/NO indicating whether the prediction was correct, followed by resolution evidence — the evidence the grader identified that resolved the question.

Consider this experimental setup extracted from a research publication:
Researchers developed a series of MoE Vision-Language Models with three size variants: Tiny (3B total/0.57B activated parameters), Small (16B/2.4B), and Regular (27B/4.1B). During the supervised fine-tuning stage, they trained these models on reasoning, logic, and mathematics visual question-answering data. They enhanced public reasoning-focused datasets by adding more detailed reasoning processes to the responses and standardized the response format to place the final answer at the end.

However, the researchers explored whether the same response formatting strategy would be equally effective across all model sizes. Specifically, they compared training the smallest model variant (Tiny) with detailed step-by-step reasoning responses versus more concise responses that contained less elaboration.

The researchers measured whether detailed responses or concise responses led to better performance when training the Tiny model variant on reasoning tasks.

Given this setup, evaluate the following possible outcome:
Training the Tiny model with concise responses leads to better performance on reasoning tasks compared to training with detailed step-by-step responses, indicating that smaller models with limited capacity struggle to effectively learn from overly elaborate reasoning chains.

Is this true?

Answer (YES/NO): YES